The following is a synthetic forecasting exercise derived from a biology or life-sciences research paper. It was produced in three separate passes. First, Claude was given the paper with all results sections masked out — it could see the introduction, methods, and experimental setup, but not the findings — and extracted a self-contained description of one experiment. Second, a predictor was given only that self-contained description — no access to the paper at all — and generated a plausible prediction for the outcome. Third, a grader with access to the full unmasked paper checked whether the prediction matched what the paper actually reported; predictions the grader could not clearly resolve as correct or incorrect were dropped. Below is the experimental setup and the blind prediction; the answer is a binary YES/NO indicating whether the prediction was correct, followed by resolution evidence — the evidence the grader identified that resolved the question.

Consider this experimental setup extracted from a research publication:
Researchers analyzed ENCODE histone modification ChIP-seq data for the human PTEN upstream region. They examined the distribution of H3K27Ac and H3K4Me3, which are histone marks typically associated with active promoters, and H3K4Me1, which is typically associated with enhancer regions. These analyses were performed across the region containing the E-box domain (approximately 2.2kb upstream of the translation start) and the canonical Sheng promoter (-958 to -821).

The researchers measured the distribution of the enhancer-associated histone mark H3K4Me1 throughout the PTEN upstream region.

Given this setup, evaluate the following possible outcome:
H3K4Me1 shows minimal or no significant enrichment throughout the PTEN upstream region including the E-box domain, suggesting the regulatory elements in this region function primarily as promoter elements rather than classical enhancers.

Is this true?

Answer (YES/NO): YES